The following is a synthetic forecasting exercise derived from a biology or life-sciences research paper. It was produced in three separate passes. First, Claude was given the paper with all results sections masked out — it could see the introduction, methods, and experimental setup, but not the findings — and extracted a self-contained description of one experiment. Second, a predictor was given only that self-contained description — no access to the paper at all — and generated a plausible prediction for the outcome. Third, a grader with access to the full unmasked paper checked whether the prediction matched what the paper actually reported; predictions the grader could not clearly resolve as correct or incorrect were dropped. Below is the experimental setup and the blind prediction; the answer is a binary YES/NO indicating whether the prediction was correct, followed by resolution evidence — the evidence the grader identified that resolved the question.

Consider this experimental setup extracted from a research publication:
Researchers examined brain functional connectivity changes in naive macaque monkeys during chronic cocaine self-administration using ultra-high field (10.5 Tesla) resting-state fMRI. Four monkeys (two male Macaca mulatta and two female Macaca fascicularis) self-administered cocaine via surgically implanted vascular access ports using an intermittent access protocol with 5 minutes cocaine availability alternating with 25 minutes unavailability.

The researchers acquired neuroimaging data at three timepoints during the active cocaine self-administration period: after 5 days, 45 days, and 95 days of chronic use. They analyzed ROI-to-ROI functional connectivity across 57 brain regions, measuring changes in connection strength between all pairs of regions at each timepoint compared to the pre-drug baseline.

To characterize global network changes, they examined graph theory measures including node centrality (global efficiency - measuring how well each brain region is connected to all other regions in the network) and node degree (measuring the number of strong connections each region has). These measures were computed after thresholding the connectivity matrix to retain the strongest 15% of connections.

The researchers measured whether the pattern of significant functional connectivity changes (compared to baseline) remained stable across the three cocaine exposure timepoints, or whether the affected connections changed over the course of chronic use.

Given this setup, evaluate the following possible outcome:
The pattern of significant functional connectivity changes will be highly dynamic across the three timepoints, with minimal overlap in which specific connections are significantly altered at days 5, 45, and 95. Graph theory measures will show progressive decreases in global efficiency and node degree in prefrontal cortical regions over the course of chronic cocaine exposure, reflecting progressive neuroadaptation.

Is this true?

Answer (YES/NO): NO